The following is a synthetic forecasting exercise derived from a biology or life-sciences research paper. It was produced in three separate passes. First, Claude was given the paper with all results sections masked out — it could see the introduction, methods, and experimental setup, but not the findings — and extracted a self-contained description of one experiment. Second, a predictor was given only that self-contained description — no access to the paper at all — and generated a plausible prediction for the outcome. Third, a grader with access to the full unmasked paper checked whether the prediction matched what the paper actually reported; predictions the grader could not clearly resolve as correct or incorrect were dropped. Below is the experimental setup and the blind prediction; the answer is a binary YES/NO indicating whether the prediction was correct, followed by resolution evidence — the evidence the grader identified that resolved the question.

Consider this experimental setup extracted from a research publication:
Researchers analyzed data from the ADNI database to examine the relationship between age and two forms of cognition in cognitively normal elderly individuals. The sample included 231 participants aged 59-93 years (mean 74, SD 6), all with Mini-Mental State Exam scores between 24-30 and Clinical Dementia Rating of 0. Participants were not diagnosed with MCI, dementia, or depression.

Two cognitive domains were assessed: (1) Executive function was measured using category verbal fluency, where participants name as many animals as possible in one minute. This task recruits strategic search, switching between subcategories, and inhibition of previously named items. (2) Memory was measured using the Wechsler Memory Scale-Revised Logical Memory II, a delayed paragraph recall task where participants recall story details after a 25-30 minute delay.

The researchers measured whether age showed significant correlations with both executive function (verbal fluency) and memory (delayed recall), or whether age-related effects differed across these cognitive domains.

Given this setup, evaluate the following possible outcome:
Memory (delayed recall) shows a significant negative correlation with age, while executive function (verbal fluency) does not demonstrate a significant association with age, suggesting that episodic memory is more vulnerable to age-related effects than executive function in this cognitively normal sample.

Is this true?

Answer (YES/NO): NO